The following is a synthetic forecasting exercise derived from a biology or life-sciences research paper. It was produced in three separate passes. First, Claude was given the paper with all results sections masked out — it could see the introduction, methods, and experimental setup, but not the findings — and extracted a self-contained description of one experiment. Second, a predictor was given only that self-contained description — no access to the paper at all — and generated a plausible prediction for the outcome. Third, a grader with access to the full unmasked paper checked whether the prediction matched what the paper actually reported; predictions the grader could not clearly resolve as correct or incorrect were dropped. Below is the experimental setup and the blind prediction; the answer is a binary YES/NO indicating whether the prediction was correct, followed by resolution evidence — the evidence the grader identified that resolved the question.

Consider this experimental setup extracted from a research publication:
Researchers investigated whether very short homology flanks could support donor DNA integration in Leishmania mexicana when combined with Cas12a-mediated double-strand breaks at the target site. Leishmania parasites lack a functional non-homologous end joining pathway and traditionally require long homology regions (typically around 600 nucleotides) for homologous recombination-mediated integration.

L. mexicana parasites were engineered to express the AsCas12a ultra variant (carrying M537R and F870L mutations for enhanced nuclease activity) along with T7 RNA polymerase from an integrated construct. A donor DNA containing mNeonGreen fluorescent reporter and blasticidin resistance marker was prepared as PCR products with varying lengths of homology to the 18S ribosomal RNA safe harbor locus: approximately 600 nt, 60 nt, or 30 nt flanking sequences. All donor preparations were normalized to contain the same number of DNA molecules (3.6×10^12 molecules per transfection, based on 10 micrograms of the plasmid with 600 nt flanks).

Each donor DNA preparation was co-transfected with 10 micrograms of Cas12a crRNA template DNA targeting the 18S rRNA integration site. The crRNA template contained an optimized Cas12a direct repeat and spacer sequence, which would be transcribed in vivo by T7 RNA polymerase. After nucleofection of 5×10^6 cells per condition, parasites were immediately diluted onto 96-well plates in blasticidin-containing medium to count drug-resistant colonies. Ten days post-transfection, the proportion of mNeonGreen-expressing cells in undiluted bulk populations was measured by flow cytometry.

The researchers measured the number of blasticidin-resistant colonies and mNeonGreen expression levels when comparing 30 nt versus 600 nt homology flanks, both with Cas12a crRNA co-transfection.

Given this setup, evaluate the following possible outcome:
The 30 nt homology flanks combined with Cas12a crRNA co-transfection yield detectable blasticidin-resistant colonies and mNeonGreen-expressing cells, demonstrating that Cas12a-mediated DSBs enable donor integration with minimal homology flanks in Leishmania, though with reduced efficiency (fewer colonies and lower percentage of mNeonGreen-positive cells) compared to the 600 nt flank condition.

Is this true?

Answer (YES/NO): NO